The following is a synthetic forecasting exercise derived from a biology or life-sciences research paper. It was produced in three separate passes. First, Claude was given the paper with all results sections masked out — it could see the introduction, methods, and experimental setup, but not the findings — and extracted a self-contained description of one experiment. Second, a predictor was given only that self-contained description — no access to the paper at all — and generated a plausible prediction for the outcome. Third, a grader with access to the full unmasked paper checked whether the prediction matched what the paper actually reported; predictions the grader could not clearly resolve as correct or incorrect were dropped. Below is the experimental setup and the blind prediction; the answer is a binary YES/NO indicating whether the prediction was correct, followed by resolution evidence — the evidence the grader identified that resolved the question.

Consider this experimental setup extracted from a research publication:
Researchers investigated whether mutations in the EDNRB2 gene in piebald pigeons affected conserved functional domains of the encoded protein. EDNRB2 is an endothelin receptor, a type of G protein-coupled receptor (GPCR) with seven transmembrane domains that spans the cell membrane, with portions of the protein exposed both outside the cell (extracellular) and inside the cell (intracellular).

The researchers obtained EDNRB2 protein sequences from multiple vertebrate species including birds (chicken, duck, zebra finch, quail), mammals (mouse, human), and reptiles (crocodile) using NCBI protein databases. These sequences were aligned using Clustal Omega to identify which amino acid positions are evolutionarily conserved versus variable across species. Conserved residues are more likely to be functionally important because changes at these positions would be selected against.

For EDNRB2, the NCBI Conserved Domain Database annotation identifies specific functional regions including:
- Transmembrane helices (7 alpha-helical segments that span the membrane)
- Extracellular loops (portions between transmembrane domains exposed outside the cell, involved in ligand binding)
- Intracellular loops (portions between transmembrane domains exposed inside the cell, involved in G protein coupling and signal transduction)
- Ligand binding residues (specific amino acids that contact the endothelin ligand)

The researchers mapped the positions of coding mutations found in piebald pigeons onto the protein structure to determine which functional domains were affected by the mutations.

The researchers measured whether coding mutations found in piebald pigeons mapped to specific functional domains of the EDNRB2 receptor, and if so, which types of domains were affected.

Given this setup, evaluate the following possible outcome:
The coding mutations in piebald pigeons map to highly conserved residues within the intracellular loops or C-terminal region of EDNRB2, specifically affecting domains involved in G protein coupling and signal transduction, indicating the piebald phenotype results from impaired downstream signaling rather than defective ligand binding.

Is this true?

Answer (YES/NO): NO